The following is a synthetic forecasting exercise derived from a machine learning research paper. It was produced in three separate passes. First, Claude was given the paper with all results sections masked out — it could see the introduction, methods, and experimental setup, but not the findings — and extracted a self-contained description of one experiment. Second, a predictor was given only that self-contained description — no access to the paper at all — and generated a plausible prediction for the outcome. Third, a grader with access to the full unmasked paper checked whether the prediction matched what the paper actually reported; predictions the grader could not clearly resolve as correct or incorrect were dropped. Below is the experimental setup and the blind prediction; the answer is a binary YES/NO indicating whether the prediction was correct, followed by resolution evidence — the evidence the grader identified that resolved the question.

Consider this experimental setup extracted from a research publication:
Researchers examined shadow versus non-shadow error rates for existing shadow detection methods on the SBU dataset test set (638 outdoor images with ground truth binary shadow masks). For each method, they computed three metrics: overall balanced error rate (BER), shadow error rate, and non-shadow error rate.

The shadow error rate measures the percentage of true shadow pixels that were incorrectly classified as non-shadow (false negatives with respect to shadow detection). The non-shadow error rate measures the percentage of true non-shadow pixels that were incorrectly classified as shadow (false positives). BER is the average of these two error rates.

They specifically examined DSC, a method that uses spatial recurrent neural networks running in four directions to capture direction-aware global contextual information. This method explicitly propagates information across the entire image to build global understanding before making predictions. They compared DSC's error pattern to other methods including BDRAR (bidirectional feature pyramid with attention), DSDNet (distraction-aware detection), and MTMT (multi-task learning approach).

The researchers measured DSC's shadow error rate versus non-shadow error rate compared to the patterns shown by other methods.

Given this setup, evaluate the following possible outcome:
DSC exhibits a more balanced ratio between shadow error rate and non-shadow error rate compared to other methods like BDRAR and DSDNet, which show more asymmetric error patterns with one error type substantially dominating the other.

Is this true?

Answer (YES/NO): NO